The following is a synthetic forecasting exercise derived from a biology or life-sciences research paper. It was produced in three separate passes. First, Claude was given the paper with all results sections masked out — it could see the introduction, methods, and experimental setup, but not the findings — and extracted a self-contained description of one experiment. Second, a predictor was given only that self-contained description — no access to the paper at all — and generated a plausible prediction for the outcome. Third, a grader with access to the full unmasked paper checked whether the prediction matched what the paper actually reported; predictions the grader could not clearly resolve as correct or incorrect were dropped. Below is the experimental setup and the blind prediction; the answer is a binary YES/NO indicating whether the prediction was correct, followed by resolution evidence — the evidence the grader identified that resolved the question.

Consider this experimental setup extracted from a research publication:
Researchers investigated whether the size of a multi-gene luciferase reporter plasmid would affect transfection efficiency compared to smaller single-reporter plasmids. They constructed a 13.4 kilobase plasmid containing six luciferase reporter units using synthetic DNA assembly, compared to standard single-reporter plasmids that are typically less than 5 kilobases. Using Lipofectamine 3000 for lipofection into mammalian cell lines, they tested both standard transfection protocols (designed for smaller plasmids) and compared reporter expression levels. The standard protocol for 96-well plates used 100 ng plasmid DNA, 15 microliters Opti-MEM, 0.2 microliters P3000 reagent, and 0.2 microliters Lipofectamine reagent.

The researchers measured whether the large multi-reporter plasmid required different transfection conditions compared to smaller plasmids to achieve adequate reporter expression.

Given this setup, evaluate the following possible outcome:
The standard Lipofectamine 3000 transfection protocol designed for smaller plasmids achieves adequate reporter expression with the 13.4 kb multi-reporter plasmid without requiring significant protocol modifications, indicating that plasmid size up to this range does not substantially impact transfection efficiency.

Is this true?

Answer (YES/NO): NO